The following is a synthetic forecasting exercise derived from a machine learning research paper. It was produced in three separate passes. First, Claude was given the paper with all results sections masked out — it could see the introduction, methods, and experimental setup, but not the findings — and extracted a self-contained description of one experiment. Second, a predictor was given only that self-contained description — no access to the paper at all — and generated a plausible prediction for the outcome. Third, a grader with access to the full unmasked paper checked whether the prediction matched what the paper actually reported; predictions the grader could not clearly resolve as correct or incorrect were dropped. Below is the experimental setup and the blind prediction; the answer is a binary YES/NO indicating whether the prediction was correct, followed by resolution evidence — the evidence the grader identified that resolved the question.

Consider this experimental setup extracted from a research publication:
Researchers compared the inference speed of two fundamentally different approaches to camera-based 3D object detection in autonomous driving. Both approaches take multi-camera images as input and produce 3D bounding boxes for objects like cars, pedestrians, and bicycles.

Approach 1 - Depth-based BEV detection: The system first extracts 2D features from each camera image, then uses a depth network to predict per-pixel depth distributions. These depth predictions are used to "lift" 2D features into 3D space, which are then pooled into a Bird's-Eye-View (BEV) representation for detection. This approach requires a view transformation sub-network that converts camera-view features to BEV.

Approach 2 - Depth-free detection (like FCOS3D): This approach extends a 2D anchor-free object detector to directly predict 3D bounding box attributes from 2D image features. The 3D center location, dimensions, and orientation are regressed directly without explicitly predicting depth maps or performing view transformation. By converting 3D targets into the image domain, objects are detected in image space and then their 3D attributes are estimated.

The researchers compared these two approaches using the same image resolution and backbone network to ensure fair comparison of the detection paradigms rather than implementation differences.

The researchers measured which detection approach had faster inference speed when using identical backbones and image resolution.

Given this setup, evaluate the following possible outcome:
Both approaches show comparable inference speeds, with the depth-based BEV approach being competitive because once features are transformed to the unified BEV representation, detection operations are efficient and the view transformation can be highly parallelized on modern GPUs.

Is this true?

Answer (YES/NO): NO